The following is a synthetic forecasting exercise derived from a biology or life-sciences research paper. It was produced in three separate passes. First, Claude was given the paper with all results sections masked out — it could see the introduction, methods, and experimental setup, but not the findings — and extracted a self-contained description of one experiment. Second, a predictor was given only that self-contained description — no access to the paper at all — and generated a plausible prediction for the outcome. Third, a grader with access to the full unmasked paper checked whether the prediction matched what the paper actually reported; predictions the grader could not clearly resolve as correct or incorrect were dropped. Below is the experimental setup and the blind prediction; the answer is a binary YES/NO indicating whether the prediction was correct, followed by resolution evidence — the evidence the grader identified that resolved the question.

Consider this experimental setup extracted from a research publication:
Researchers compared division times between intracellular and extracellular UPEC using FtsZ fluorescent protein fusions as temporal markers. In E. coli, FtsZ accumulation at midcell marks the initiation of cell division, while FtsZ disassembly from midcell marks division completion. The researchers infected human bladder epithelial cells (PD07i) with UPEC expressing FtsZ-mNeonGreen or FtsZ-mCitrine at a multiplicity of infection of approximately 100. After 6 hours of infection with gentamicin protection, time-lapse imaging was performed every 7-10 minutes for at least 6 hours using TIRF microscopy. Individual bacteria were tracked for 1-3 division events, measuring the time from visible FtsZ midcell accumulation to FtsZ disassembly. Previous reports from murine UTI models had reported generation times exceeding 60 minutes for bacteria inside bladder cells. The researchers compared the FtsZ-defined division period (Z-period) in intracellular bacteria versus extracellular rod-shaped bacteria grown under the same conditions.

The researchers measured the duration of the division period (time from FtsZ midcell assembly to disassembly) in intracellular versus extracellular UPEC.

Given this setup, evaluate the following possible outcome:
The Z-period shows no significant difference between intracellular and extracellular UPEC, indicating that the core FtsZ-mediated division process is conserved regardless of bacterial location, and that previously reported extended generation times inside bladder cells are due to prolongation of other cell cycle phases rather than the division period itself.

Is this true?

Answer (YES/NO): NO